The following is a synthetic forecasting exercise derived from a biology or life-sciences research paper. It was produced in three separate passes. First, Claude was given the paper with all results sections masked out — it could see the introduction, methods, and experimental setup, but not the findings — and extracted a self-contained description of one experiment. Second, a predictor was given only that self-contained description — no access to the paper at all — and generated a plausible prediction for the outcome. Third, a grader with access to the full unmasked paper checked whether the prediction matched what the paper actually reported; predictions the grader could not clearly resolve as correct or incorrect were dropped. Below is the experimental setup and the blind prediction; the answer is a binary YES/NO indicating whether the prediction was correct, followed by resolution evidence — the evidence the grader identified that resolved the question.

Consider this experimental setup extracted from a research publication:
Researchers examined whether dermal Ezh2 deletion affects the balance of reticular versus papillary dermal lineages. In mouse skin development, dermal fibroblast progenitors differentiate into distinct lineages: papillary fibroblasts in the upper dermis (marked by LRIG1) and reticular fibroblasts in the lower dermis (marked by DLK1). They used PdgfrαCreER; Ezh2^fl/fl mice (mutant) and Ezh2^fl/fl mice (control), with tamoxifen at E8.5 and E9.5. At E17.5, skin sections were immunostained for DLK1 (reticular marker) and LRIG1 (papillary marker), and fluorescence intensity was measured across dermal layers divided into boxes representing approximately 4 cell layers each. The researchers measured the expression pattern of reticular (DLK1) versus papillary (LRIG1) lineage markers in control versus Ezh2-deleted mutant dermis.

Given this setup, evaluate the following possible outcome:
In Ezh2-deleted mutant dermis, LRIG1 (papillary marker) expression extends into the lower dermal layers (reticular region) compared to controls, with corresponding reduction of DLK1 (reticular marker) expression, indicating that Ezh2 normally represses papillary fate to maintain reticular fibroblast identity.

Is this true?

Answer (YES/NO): NO